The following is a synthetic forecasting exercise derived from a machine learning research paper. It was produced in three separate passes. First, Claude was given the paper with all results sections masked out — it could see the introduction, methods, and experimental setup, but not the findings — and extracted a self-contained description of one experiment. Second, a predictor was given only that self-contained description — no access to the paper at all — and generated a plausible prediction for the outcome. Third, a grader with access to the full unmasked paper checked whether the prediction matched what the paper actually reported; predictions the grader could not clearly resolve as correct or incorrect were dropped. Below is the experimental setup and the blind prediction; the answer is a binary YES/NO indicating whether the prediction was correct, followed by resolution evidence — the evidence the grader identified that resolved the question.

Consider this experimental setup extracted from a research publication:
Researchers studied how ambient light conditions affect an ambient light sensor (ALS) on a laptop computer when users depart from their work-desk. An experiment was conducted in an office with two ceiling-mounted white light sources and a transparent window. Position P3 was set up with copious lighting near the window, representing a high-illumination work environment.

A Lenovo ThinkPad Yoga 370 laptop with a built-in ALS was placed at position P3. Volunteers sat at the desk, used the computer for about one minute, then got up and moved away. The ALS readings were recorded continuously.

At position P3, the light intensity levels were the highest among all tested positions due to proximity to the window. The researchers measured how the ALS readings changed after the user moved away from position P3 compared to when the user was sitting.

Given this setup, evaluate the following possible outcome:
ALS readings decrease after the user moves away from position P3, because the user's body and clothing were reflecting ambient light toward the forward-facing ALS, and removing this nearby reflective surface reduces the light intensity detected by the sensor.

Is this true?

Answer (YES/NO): YES